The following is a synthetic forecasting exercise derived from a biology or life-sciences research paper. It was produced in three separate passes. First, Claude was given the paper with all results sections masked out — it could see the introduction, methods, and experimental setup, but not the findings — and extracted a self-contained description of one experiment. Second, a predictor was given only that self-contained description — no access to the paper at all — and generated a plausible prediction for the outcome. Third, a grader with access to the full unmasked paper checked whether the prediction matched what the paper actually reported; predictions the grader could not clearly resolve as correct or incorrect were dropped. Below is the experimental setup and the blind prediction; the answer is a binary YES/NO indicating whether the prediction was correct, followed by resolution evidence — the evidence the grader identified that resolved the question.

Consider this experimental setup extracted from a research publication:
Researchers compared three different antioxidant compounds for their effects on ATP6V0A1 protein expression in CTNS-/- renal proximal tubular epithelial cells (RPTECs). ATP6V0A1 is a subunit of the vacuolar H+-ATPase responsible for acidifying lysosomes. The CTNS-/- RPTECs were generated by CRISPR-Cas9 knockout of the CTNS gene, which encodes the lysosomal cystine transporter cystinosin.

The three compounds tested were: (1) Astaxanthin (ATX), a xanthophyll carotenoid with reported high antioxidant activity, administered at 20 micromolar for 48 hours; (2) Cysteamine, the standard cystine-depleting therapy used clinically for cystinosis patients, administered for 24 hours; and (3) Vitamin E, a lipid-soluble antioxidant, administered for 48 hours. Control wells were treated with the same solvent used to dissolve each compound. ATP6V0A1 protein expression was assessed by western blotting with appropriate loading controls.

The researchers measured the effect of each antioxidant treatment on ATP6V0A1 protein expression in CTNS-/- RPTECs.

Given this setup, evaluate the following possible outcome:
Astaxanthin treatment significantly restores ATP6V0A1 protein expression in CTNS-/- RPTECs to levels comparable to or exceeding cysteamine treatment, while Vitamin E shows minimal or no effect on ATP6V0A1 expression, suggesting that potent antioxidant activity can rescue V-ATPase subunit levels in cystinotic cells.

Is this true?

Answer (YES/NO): NO